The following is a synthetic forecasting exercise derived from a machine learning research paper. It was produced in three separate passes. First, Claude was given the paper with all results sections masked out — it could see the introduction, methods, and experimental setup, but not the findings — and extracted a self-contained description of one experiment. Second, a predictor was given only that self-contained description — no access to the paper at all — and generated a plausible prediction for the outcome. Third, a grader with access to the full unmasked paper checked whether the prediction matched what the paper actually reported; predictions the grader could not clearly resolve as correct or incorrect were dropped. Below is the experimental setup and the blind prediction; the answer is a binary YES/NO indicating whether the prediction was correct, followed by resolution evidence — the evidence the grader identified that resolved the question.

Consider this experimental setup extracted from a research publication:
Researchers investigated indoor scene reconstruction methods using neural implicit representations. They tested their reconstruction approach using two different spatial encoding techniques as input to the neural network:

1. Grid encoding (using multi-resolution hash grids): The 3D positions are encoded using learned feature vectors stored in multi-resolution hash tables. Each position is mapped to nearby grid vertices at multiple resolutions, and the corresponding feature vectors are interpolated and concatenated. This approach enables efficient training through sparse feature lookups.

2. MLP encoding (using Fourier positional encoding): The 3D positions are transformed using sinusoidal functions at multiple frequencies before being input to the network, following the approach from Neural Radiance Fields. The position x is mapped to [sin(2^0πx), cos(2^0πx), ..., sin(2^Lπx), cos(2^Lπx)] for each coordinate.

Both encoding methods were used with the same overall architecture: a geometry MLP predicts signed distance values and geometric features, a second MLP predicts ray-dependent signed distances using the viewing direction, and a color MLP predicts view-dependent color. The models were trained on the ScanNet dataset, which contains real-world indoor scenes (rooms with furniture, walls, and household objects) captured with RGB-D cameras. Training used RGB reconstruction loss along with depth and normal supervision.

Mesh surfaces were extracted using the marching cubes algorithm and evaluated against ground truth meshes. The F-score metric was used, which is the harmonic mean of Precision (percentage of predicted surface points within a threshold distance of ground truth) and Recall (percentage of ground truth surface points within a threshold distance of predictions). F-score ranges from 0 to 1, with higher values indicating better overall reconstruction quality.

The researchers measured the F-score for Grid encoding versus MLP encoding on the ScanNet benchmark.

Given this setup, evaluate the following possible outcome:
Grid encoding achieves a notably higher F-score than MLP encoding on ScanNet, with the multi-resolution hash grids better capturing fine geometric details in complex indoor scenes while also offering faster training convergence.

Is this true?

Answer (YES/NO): NO